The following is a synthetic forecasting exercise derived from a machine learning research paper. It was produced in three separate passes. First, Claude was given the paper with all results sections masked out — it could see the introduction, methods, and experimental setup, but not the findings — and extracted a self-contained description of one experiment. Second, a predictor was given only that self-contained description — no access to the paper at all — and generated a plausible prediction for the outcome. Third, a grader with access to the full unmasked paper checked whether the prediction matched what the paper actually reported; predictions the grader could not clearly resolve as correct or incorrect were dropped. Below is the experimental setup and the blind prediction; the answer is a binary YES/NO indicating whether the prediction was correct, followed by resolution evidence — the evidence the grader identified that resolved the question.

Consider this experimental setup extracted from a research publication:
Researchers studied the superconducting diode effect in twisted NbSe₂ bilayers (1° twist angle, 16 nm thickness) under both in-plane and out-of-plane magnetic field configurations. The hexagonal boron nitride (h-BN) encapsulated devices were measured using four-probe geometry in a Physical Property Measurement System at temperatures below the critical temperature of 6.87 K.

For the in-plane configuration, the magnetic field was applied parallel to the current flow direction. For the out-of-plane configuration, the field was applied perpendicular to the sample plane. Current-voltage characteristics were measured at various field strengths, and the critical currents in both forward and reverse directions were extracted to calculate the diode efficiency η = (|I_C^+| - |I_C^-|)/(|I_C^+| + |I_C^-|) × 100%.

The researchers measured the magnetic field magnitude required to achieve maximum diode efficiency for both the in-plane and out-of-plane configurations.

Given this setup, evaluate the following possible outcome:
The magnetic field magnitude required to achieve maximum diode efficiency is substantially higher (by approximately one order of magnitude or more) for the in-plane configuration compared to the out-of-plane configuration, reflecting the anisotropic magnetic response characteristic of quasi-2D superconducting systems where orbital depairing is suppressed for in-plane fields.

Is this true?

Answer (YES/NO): YES